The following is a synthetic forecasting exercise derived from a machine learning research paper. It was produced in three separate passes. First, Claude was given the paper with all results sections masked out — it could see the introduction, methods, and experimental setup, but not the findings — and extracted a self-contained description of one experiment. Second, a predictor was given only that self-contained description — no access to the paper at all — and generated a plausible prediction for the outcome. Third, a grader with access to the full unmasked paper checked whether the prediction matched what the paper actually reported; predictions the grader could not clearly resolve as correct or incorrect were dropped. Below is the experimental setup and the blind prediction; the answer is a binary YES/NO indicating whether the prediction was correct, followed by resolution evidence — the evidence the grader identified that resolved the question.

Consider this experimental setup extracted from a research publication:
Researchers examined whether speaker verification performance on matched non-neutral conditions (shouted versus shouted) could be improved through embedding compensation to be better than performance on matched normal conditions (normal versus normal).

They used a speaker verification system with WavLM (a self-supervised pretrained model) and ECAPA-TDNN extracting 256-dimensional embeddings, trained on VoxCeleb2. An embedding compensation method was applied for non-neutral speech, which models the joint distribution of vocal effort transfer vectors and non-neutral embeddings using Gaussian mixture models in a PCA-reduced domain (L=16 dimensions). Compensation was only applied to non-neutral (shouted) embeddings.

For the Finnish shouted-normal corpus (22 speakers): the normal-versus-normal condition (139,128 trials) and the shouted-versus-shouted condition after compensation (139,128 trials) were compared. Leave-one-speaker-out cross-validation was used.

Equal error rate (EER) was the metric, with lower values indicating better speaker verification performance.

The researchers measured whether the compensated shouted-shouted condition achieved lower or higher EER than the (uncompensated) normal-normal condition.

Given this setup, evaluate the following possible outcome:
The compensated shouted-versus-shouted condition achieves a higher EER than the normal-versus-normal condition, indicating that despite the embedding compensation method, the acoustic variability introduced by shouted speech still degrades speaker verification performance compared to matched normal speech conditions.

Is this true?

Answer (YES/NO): NO